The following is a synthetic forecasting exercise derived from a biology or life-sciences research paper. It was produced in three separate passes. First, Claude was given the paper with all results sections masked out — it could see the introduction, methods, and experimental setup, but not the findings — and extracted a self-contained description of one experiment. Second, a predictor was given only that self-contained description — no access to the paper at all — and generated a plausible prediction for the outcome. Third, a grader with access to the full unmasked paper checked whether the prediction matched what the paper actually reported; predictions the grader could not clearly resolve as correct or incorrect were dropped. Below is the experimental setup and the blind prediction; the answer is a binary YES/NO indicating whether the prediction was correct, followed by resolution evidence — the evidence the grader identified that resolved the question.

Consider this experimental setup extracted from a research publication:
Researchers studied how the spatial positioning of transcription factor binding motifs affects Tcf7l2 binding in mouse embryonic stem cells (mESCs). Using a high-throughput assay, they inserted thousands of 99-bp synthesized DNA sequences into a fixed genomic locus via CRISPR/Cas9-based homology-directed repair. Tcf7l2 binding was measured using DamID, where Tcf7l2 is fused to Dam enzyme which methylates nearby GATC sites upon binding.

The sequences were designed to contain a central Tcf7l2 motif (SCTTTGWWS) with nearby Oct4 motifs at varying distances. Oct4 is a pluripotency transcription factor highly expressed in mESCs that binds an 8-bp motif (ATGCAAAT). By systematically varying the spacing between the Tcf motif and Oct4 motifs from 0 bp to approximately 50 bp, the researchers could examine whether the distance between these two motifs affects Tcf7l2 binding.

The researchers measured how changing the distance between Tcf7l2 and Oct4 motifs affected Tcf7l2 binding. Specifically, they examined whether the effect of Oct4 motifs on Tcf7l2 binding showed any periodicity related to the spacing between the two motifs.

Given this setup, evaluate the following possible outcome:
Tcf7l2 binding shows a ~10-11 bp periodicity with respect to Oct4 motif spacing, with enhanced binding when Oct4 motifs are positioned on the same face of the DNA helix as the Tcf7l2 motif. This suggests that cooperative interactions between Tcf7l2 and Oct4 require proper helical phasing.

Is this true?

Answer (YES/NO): YES